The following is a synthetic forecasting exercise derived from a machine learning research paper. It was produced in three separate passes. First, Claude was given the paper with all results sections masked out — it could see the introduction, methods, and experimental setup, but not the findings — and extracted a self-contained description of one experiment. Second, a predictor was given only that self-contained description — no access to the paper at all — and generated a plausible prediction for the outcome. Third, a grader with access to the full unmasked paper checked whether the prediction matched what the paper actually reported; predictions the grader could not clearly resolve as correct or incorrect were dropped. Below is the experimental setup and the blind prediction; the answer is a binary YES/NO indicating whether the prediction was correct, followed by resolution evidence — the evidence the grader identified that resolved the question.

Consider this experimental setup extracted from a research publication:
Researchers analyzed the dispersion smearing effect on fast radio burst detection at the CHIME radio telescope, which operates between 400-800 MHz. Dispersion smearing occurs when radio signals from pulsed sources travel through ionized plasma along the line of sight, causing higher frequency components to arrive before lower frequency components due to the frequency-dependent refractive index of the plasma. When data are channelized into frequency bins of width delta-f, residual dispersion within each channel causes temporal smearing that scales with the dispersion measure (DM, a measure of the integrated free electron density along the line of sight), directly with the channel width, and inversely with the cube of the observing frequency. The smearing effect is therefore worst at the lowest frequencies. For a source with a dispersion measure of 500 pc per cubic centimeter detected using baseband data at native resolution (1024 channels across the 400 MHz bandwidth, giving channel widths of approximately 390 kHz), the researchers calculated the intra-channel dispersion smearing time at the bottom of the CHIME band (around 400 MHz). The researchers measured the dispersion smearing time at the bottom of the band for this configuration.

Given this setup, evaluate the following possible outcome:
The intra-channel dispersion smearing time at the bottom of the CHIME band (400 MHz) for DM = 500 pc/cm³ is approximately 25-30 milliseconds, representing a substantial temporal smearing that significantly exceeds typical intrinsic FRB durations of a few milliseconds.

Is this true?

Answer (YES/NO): YES